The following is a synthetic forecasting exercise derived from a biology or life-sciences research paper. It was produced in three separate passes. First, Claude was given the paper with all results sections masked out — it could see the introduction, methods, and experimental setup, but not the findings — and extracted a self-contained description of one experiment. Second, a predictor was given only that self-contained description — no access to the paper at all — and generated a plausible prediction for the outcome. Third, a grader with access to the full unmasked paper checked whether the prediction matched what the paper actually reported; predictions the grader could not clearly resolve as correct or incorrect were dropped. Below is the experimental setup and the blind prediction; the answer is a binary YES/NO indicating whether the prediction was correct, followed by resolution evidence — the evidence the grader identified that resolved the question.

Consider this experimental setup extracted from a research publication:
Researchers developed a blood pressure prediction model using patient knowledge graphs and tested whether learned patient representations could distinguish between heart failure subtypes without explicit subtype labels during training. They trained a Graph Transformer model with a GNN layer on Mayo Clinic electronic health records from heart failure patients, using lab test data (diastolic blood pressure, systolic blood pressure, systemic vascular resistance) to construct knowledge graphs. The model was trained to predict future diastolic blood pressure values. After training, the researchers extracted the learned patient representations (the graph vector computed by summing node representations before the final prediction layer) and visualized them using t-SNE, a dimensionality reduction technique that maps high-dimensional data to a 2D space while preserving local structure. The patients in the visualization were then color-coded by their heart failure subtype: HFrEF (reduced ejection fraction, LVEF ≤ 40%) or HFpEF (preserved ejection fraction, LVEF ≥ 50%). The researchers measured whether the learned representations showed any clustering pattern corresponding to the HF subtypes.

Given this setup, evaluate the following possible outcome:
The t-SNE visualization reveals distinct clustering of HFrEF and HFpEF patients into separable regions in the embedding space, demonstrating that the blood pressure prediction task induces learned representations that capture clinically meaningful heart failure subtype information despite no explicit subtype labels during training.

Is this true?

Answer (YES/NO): YES